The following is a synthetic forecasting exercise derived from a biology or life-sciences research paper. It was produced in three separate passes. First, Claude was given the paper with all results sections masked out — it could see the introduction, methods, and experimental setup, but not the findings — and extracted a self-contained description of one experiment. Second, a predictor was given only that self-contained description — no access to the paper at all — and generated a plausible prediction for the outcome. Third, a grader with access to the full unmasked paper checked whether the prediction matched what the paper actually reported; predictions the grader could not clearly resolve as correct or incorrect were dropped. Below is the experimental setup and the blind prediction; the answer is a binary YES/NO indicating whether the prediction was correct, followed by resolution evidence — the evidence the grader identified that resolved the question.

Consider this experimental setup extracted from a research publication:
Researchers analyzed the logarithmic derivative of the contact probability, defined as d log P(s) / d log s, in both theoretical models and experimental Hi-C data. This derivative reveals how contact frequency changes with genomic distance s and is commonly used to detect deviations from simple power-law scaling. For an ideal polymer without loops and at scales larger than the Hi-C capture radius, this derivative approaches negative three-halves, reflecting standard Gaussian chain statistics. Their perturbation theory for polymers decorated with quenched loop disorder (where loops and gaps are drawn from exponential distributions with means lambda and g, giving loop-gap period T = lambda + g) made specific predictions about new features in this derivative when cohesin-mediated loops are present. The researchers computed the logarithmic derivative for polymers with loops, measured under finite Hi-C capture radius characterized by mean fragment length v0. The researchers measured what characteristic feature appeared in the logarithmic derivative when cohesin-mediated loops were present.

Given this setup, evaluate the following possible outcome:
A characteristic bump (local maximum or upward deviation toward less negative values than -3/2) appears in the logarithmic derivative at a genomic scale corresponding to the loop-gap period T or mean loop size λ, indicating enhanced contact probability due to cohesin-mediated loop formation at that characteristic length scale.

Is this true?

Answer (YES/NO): NO